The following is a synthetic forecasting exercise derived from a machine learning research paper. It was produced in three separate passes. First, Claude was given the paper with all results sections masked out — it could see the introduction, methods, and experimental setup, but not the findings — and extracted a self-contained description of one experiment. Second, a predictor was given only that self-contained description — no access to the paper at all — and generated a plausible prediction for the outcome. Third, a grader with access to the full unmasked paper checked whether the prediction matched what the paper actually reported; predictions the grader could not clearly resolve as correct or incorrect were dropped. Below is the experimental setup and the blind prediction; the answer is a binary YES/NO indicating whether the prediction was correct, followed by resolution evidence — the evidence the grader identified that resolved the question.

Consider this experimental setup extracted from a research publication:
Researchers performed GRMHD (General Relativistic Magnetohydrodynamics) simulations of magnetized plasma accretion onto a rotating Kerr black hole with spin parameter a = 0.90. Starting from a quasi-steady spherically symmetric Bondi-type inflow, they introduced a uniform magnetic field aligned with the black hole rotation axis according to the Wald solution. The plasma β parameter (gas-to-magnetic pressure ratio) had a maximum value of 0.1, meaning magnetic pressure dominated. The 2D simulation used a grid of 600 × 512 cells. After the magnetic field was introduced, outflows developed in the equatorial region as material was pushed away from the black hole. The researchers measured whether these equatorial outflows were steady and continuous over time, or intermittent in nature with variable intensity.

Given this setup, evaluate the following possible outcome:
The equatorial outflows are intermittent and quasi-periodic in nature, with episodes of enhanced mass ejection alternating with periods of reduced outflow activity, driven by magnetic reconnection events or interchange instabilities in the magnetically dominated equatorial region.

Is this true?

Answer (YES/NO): YES